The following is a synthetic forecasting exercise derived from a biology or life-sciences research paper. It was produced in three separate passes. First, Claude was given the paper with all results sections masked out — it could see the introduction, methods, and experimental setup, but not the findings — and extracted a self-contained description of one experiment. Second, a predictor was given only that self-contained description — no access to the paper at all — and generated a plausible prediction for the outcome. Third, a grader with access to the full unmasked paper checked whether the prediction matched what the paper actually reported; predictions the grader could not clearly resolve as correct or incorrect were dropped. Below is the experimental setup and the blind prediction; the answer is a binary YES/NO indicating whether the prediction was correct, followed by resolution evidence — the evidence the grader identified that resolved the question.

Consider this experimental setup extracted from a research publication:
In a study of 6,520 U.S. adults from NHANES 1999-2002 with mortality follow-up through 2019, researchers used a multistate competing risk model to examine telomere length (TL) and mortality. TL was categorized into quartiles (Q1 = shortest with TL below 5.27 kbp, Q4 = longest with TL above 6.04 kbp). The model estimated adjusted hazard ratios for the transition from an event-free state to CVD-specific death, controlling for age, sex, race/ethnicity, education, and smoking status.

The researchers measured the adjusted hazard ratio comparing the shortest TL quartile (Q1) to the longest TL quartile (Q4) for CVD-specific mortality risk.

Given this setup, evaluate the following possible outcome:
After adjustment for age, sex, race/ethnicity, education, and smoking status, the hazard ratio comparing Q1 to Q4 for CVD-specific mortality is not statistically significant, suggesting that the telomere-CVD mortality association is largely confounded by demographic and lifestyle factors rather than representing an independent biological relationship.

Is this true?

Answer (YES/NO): NO